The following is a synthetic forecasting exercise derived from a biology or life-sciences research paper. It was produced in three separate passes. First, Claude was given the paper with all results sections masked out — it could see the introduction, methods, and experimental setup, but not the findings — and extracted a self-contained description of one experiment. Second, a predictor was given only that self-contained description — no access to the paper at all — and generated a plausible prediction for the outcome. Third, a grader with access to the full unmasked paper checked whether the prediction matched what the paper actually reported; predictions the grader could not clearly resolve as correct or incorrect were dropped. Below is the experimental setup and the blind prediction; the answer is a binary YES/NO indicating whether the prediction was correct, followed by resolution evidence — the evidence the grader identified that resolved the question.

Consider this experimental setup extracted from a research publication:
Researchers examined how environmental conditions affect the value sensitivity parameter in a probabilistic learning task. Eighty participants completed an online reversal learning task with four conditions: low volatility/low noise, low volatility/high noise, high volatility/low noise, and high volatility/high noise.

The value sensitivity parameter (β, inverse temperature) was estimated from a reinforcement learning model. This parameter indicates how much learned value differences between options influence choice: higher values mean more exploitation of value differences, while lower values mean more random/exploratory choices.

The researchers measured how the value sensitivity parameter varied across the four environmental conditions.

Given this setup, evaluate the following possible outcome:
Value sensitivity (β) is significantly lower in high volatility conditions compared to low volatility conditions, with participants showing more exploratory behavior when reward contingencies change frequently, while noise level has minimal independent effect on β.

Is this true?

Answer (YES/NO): NO